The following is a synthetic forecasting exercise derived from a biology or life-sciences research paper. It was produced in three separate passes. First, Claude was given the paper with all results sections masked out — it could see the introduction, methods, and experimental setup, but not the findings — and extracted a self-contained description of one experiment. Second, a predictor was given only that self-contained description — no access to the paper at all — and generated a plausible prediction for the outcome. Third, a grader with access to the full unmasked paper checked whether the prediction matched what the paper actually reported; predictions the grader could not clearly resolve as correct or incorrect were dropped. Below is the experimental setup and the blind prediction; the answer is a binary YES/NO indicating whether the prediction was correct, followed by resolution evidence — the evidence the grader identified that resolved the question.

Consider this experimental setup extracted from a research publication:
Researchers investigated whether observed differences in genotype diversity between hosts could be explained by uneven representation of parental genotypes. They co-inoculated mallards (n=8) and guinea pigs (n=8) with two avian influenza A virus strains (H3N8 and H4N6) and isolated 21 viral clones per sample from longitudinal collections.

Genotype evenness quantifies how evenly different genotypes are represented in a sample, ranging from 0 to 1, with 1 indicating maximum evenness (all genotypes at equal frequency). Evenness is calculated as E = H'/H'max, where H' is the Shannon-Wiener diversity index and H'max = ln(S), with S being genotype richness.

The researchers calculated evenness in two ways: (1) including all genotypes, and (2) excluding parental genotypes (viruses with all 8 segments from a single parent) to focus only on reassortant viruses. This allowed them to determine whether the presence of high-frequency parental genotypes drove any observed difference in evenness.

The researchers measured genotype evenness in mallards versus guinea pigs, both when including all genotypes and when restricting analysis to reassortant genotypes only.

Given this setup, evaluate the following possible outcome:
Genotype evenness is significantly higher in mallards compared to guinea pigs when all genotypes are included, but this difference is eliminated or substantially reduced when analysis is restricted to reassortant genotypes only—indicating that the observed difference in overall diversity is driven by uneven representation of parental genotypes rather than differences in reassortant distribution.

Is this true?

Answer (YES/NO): NO